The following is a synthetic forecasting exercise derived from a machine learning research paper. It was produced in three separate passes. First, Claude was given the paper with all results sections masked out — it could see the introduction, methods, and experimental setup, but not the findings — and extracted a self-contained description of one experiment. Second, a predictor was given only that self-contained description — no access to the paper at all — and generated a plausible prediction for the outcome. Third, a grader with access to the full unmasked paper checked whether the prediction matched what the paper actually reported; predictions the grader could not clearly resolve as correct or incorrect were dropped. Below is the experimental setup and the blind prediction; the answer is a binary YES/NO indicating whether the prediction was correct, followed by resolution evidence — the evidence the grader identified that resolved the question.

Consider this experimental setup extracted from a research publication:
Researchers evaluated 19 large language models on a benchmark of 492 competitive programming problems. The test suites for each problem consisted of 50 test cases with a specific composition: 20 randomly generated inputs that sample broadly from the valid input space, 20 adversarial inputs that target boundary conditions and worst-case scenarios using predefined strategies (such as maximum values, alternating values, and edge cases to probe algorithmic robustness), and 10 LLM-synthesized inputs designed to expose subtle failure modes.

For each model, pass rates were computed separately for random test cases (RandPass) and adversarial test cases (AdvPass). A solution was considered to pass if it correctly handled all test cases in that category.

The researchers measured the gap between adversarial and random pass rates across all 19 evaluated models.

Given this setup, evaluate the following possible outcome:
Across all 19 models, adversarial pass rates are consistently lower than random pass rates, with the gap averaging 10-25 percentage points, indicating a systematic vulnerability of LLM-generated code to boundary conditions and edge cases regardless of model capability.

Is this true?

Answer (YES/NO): YES